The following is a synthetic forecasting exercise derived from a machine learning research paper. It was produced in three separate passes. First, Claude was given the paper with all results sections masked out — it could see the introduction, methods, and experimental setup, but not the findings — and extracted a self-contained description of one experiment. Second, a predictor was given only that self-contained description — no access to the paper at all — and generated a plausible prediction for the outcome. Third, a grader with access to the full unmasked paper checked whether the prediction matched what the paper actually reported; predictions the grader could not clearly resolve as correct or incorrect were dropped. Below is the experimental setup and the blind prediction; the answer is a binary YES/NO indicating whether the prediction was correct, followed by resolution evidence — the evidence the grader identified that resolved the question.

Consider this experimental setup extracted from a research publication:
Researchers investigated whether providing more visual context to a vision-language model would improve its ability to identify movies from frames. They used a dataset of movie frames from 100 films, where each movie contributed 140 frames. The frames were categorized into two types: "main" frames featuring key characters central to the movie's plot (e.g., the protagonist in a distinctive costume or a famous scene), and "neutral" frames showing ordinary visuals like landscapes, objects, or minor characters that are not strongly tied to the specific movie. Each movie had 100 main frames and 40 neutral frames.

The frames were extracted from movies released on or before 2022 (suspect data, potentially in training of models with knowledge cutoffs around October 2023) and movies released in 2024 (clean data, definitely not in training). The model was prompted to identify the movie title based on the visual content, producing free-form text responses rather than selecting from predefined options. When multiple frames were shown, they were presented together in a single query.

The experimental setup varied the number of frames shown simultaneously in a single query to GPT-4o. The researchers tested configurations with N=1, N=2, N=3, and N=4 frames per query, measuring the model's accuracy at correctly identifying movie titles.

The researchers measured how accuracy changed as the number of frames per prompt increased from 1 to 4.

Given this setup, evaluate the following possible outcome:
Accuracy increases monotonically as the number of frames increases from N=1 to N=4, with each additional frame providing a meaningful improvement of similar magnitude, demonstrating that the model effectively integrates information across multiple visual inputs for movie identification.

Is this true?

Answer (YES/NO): YES